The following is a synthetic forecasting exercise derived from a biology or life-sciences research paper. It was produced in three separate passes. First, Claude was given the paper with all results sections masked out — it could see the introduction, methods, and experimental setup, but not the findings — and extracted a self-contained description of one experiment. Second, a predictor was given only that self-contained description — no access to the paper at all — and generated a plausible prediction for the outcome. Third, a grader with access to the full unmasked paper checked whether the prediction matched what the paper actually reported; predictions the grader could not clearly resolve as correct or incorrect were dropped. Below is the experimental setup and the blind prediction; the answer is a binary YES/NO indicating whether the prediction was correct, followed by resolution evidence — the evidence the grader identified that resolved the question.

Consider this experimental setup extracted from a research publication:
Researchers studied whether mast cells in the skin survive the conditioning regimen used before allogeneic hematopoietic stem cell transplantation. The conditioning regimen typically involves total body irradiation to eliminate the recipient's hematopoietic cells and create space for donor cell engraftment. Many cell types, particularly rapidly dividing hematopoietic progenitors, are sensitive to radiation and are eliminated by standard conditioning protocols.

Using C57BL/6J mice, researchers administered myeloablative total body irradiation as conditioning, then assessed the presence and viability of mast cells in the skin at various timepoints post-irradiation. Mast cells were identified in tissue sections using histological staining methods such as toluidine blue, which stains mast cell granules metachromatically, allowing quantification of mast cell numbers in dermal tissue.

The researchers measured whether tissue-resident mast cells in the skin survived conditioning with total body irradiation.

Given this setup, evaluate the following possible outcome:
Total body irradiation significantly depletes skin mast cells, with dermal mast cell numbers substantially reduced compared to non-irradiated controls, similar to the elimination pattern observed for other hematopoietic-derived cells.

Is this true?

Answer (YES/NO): NO